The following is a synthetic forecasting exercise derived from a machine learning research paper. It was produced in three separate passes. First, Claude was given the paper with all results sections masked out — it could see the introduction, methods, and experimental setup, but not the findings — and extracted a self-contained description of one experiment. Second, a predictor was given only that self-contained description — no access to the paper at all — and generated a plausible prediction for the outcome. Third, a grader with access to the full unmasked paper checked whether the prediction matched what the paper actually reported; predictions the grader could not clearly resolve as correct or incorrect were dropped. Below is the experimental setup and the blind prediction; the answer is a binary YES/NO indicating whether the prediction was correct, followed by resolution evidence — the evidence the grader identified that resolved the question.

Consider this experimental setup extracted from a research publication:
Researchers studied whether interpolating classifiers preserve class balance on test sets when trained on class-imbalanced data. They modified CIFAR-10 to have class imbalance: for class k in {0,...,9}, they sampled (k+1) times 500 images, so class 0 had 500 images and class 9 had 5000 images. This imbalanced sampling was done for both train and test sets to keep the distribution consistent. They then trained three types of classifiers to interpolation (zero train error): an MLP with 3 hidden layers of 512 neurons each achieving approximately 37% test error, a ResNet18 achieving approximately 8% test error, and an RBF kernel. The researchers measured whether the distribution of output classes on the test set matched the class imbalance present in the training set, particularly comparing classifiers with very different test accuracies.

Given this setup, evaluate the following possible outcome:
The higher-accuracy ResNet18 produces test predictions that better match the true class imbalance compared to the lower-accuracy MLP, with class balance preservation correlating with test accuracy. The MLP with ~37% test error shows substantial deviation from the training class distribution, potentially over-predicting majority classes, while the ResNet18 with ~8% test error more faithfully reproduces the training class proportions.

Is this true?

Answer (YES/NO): NO